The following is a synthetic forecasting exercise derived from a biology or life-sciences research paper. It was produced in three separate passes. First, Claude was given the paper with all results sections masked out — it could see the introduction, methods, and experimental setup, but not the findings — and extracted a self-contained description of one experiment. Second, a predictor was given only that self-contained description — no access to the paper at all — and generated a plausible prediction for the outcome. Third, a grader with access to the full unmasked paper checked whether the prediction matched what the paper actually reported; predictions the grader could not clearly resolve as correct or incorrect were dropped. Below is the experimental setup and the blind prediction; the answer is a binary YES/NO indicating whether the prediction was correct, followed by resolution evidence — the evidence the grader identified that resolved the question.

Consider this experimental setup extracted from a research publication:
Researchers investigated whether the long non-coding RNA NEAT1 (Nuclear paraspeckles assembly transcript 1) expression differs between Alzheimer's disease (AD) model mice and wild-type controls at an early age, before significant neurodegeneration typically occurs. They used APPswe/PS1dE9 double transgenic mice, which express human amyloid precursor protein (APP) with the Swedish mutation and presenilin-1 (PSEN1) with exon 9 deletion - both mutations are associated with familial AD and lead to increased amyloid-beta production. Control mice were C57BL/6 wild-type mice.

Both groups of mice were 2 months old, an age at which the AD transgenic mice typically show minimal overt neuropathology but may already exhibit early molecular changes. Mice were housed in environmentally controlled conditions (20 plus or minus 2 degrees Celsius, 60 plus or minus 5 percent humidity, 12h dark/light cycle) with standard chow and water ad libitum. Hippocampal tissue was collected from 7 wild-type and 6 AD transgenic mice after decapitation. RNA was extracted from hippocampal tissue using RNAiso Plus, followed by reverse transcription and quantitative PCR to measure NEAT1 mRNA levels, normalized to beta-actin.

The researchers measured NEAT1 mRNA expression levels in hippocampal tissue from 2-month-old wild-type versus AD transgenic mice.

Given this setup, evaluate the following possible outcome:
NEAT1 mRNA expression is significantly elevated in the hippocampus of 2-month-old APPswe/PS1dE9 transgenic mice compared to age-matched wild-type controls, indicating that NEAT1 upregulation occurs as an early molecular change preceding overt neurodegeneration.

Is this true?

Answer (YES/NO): NO